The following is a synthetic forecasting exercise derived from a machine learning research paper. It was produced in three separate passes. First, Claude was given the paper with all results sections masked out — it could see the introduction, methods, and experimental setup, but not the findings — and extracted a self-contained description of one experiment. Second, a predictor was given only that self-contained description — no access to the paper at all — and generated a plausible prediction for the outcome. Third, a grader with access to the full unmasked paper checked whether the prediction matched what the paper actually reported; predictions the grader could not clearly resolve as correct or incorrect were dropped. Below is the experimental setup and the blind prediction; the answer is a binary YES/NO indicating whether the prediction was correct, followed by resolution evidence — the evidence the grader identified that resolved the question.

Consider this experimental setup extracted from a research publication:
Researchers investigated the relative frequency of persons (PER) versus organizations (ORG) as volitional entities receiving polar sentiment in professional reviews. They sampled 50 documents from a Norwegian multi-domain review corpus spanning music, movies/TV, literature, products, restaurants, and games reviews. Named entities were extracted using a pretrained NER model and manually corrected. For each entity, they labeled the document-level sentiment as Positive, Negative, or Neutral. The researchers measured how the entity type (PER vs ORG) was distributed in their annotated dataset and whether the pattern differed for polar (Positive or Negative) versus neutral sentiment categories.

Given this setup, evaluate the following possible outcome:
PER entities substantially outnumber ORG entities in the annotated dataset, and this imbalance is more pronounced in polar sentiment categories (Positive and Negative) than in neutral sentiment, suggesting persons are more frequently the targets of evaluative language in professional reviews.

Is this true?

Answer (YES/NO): YES